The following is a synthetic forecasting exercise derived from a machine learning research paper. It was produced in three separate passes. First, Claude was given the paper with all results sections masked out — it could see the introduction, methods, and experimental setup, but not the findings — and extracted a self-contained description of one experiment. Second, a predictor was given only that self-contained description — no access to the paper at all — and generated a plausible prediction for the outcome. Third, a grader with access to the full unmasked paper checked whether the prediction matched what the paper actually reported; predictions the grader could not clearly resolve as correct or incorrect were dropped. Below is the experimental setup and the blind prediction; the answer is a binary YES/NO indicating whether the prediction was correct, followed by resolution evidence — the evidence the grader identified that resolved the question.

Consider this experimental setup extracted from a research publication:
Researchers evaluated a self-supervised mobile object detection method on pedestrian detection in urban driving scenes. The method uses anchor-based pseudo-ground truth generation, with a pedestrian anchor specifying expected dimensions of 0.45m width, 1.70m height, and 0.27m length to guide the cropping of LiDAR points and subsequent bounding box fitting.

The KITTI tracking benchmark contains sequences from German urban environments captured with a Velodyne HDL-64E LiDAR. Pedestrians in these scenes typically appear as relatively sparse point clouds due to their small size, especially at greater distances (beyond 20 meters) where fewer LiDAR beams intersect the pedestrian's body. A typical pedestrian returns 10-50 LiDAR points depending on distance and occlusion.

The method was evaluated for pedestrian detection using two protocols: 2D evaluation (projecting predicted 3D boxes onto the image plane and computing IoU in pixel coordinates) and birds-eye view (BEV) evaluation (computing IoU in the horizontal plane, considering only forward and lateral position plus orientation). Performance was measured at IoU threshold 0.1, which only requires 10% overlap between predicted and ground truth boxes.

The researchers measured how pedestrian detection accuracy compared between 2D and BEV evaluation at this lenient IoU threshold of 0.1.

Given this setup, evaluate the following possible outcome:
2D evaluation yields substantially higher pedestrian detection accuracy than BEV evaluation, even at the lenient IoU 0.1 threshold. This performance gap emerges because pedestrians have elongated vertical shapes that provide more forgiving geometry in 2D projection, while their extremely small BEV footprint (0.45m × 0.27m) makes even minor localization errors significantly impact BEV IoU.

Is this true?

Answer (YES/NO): YES